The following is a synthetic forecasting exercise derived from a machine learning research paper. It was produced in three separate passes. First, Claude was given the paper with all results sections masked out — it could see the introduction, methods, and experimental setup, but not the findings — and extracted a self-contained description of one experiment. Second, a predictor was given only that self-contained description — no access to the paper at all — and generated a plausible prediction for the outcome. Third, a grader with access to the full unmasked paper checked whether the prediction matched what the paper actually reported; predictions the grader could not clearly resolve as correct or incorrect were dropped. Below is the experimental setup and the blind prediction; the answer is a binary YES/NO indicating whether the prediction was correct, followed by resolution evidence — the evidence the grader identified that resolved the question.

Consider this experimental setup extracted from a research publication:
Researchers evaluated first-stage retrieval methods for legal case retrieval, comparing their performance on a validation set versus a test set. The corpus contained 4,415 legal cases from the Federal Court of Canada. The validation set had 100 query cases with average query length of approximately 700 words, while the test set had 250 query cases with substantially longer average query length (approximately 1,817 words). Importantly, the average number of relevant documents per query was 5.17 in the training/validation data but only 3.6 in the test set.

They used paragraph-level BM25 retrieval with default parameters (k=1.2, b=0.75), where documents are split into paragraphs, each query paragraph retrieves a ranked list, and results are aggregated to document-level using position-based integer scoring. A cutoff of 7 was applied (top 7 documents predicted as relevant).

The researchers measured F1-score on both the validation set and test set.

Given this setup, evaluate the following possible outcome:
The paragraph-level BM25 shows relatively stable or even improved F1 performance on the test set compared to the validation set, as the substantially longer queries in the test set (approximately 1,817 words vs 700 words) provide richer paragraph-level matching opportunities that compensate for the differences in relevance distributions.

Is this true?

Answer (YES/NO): YES